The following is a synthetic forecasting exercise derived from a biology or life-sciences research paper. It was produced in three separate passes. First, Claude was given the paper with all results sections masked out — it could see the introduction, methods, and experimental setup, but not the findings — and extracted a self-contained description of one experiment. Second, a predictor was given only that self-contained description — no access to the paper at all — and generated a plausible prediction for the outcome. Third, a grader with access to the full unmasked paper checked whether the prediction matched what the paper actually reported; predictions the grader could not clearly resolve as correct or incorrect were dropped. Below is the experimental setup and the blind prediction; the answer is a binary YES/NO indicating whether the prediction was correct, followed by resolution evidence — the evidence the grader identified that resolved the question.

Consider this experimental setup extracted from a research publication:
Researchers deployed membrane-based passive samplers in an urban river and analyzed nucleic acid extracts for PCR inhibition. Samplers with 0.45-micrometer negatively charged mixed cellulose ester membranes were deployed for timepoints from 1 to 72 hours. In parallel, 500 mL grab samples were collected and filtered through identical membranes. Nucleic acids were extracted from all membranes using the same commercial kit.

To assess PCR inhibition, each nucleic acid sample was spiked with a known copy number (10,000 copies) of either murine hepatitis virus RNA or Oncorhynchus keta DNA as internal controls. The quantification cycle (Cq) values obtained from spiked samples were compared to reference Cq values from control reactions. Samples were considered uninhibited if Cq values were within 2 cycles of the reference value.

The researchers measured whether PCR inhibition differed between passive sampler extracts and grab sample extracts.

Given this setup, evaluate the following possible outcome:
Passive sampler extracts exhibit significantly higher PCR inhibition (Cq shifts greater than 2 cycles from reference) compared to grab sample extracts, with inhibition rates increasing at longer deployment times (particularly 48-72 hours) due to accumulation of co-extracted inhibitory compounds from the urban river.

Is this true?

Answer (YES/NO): NO